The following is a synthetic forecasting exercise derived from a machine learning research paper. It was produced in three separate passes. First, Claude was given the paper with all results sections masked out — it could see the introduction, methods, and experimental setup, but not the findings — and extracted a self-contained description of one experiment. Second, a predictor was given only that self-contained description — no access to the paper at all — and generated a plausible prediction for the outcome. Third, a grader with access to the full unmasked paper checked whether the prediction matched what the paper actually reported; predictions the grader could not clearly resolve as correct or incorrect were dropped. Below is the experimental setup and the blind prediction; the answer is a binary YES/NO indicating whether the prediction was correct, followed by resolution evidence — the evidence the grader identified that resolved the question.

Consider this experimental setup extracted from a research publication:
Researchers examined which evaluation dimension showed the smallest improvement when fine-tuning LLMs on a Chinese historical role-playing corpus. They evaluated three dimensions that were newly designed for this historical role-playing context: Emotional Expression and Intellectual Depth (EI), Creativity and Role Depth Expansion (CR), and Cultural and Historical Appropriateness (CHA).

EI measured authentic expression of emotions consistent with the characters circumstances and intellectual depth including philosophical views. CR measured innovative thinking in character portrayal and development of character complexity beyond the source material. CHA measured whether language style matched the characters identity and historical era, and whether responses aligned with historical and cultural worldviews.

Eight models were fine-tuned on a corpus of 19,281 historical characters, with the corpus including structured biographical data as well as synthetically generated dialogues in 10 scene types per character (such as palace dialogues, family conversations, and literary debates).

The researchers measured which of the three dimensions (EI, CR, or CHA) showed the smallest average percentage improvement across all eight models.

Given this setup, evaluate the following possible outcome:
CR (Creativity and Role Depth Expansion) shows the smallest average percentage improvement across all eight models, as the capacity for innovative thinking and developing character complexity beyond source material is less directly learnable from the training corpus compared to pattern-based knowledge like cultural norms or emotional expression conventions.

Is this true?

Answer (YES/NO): NO